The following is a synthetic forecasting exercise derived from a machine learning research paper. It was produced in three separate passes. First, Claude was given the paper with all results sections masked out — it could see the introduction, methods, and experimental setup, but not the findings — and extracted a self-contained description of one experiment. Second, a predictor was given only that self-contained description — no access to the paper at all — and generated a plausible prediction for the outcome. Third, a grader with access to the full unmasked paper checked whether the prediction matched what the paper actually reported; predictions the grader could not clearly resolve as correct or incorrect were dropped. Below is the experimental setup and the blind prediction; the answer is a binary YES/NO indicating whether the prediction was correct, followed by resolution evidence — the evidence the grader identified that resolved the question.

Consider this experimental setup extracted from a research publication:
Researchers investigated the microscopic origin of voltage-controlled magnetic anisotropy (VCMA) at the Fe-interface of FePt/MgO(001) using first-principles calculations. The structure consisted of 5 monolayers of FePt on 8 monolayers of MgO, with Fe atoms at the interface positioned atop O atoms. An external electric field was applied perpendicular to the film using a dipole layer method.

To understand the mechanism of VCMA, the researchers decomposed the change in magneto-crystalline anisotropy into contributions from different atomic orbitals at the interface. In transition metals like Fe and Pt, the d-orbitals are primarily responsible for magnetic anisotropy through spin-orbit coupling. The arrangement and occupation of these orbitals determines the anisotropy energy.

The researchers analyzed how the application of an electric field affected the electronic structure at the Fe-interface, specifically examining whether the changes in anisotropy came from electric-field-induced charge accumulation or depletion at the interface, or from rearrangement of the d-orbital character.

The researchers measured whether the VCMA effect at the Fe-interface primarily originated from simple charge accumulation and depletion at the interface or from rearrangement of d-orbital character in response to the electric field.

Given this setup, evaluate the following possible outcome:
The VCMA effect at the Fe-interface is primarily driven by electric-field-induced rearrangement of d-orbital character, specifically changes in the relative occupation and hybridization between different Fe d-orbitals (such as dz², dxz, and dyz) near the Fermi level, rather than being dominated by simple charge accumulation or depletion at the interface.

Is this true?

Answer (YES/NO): YES